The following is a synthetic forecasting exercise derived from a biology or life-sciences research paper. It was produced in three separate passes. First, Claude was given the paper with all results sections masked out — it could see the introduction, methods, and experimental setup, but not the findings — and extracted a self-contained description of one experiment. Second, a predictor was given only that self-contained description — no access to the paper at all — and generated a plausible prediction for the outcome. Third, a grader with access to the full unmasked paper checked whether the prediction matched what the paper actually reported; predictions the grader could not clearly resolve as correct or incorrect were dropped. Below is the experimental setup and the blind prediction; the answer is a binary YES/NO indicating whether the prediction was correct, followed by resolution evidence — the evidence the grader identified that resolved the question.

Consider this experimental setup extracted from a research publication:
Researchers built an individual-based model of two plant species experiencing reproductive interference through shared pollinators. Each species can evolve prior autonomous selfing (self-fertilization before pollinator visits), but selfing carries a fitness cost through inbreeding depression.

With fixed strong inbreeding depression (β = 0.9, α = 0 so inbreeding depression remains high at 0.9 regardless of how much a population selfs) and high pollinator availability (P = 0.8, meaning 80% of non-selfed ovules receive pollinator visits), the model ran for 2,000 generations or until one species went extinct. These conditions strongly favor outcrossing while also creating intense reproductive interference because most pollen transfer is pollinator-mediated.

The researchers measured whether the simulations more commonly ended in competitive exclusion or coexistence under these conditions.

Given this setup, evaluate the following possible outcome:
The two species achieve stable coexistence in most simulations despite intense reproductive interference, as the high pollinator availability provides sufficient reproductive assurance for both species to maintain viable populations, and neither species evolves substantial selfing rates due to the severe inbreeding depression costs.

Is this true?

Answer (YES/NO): NO